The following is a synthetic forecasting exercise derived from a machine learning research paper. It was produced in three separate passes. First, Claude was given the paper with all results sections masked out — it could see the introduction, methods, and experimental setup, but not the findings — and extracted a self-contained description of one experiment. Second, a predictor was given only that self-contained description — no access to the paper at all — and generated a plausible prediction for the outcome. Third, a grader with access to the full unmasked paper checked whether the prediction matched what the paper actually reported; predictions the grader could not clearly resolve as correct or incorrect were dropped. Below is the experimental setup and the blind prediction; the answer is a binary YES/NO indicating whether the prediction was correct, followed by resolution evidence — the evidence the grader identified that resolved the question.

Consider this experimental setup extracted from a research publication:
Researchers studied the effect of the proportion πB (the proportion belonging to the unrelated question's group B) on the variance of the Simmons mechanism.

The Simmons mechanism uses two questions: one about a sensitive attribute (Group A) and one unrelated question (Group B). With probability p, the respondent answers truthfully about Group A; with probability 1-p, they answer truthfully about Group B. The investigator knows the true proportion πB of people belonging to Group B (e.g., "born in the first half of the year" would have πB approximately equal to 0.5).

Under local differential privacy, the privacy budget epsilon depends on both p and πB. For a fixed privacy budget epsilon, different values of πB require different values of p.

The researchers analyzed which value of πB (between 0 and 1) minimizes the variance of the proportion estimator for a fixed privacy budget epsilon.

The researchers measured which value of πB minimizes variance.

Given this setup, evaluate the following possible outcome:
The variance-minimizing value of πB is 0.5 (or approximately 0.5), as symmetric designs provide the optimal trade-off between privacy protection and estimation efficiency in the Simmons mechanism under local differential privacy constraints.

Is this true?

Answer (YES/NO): YES